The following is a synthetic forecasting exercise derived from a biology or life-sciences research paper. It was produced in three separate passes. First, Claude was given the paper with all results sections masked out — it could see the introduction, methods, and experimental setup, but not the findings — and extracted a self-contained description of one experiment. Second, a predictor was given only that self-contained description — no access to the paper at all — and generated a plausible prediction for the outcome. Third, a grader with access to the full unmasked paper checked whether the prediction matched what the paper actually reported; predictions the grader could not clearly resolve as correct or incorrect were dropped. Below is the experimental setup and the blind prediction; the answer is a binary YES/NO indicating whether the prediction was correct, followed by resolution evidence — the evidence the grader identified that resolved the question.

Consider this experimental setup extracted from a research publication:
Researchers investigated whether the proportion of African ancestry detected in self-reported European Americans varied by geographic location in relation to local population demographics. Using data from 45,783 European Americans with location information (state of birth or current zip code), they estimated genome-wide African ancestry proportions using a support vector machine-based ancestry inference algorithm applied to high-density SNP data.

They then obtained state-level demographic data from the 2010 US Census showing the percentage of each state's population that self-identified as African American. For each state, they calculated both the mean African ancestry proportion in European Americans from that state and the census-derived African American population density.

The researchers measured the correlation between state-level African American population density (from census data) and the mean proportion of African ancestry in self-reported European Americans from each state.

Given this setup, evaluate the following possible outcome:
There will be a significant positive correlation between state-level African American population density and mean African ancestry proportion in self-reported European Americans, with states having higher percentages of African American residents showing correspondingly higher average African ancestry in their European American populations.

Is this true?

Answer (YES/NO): YES